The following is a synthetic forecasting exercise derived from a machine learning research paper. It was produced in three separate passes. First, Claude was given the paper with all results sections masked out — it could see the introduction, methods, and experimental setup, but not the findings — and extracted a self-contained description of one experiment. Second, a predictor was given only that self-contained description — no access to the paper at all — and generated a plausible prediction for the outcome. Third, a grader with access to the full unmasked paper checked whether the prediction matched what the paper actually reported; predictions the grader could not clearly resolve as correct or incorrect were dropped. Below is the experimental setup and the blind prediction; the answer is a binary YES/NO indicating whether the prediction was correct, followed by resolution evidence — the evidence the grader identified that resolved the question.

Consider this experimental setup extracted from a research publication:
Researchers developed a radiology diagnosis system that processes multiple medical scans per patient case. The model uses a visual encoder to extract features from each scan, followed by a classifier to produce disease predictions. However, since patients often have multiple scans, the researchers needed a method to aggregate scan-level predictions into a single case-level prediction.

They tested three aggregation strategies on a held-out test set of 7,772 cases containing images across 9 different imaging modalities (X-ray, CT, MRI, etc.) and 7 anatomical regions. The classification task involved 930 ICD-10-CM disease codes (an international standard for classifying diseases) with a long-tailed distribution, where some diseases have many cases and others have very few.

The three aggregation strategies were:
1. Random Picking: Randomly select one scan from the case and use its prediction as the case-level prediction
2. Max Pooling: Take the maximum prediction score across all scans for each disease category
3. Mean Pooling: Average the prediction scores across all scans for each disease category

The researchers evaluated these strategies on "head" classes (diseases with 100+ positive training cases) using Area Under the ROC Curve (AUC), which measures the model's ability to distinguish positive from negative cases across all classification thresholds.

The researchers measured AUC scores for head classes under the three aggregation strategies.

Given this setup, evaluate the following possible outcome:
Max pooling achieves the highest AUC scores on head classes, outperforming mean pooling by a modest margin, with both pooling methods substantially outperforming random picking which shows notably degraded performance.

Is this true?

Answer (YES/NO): NO